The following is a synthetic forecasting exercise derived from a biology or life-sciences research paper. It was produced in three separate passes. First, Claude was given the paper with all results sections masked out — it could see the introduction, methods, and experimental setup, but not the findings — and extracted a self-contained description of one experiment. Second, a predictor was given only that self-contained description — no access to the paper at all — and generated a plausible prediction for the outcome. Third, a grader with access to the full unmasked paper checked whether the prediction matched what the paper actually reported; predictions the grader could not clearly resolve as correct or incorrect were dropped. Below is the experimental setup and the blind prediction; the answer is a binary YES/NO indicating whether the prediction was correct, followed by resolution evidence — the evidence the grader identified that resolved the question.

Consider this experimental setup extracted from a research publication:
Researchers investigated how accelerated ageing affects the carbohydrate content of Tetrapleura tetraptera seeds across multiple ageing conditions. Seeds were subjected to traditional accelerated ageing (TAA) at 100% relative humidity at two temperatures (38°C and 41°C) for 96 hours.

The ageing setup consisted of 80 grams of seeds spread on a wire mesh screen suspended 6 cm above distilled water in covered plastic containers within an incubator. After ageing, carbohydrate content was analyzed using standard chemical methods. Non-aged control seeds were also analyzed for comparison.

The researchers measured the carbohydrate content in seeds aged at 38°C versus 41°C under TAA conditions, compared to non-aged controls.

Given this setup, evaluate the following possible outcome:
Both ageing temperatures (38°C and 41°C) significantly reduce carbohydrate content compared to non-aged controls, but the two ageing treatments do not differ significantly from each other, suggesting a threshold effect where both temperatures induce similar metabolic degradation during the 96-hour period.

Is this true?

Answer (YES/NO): NO